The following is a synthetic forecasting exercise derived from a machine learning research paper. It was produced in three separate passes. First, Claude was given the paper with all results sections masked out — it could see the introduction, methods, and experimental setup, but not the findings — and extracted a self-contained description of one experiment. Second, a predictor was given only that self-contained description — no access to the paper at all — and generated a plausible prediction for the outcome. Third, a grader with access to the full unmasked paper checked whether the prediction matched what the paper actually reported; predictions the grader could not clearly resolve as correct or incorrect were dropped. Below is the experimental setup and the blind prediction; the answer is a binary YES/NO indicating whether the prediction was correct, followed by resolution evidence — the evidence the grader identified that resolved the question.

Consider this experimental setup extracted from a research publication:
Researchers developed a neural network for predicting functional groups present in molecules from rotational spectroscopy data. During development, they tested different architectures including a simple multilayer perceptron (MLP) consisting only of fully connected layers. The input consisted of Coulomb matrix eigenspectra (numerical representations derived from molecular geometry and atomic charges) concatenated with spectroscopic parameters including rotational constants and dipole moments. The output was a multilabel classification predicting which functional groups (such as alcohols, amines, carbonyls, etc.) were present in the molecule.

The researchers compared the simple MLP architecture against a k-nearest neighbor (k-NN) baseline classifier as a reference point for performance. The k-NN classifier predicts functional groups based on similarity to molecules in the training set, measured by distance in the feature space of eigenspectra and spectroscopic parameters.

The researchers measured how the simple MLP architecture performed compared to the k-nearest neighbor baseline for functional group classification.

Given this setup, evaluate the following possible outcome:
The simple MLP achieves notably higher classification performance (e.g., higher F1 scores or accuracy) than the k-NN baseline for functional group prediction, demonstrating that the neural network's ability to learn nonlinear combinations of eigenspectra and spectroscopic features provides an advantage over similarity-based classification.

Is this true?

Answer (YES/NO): NO